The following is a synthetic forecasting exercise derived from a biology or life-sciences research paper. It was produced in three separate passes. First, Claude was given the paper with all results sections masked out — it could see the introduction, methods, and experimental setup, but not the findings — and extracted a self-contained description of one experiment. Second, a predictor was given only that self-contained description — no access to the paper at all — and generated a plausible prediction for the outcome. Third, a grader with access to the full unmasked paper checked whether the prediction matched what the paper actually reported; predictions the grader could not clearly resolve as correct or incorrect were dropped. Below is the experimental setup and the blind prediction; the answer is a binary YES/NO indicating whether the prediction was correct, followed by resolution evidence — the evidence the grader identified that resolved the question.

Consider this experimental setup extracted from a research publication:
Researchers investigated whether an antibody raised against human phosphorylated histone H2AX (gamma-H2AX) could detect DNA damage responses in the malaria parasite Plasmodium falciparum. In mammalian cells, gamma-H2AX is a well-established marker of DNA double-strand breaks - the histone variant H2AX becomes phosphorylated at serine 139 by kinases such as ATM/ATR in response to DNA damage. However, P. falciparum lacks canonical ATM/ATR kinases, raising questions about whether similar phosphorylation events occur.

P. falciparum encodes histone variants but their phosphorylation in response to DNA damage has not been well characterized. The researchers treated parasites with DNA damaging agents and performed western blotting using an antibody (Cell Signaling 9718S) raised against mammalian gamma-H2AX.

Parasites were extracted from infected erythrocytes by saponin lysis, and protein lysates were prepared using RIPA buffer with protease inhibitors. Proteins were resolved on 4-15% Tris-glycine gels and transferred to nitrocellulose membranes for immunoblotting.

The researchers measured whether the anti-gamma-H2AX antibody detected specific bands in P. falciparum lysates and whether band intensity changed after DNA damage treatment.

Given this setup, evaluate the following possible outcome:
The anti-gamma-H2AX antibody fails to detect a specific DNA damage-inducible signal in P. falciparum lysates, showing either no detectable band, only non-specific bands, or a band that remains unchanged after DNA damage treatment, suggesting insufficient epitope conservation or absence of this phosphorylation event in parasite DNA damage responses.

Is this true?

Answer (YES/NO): NO